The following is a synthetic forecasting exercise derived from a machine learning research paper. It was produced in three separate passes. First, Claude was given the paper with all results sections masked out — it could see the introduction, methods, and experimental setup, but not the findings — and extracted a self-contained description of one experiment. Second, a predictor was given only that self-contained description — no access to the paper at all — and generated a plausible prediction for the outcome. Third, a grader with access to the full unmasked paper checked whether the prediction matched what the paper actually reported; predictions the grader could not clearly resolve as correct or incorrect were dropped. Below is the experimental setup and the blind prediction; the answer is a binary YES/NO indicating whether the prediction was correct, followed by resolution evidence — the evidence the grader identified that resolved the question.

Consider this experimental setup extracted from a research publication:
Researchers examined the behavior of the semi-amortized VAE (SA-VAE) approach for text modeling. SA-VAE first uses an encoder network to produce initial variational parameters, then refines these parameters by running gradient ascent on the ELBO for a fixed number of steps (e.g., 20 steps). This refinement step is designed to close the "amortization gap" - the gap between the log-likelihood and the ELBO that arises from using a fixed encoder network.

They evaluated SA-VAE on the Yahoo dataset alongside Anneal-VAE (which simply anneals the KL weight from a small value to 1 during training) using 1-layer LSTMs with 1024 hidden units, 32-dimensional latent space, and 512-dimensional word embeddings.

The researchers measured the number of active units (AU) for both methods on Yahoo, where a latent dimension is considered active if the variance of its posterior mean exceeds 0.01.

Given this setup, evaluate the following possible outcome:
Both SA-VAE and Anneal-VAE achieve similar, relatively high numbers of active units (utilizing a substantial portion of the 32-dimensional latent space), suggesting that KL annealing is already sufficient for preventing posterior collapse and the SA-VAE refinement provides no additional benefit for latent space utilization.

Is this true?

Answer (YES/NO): NO